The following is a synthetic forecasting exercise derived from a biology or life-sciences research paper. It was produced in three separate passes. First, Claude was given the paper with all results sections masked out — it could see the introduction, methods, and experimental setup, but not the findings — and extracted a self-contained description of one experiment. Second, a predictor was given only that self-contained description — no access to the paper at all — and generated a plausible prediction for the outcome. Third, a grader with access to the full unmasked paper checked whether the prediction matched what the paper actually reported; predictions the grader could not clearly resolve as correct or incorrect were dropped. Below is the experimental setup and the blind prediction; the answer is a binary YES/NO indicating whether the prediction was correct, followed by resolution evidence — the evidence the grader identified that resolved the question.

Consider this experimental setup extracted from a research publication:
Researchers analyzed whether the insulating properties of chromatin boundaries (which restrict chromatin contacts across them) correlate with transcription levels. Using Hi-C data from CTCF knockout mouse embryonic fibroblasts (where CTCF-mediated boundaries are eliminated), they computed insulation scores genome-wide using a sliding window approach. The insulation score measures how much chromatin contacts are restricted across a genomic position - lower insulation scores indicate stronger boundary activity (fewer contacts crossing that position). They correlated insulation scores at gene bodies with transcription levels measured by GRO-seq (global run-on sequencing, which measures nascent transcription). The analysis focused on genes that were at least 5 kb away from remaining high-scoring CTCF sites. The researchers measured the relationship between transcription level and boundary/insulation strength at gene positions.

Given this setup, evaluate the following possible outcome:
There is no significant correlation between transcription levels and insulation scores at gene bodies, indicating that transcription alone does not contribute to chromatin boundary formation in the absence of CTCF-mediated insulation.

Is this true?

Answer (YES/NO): NO